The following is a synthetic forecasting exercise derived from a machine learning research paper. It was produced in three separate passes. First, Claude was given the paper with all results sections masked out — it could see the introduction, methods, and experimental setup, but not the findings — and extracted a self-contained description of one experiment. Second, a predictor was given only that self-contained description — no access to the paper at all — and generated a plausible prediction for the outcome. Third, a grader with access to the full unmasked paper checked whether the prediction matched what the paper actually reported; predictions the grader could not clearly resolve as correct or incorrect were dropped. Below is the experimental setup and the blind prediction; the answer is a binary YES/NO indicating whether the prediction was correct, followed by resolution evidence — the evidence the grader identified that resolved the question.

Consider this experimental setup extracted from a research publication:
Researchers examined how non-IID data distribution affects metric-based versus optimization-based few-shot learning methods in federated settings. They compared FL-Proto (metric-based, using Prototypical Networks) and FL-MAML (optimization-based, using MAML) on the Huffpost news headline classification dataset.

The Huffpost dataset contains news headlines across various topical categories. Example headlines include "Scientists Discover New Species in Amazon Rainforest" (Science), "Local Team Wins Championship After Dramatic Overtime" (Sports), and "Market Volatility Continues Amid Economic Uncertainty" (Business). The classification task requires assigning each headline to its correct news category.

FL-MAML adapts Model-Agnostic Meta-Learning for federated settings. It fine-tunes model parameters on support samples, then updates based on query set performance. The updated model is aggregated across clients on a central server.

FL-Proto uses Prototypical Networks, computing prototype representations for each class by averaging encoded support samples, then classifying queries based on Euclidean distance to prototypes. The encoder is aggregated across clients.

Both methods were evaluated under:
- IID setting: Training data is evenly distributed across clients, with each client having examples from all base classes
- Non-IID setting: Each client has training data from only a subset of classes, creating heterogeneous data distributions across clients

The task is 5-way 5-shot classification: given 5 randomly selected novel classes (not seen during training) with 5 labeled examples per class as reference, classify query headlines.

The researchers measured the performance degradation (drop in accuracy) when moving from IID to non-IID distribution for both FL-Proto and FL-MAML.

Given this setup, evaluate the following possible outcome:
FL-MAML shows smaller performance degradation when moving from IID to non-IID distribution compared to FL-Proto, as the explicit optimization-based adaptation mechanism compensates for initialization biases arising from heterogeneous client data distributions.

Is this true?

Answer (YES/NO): NO